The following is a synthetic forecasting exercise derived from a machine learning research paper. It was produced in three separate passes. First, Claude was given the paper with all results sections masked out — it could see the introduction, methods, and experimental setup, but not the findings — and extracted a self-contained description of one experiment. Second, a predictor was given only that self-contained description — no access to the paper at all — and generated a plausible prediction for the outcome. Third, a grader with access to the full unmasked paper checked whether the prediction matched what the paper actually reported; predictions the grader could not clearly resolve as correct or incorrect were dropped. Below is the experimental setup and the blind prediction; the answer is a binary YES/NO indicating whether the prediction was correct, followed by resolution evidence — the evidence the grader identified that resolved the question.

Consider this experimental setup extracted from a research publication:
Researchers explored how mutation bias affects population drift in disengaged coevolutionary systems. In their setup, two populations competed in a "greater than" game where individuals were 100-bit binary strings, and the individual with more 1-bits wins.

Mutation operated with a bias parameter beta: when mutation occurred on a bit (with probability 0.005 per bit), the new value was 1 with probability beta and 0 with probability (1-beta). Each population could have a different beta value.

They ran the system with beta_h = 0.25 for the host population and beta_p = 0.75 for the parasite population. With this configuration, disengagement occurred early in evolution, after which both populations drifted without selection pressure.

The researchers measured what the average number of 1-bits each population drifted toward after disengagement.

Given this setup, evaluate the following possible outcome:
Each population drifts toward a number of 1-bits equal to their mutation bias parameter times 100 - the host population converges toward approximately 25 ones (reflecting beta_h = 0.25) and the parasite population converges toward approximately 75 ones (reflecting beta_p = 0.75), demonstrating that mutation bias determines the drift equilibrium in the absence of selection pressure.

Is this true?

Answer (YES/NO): YES